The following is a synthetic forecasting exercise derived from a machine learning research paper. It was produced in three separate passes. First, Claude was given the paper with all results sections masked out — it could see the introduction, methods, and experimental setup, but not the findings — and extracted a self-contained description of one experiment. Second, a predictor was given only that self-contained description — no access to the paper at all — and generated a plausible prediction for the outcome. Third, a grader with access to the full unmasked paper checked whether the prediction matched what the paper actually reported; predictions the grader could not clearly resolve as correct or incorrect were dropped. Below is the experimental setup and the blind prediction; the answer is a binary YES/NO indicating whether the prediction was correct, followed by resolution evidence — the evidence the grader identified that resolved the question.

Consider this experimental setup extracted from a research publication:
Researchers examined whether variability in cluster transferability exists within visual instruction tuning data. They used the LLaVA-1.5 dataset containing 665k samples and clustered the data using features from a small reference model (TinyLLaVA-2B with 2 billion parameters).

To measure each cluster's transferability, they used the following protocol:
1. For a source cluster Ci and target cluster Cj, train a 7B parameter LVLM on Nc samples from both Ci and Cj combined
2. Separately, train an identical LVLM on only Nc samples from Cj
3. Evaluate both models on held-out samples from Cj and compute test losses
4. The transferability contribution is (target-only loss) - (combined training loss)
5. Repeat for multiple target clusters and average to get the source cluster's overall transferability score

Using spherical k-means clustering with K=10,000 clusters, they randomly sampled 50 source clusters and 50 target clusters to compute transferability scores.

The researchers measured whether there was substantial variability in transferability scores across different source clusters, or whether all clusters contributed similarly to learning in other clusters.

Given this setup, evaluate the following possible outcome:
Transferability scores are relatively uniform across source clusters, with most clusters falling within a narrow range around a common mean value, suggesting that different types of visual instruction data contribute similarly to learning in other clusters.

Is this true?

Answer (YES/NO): NO